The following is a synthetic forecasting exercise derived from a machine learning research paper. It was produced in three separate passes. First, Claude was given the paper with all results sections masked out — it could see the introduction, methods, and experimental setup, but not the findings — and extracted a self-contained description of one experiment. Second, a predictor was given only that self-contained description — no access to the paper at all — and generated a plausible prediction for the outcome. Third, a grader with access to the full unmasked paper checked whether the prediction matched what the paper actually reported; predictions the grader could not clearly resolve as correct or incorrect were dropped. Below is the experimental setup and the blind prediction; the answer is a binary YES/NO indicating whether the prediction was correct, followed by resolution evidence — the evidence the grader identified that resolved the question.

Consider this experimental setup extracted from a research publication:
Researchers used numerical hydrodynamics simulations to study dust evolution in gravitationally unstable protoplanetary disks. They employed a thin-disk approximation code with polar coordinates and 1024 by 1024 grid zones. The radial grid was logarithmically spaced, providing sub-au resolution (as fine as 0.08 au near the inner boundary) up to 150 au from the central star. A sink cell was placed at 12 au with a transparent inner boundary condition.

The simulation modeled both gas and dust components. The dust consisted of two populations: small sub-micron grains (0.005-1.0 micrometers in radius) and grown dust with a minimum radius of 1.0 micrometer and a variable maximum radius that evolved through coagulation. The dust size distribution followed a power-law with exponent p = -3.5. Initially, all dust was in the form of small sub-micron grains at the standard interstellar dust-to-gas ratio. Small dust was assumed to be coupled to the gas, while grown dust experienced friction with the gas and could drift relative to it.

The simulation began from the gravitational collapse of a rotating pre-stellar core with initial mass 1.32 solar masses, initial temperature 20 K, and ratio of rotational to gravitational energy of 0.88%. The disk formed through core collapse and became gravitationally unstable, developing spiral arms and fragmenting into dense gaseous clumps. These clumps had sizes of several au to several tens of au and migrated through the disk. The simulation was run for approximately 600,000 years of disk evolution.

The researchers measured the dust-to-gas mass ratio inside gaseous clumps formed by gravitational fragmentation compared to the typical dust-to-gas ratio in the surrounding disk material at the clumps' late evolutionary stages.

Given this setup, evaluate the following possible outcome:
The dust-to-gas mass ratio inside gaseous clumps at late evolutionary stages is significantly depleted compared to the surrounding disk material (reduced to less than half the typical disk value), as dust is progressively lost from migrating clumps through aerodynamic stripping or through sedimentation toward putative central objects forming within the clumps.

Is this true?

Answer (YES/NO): NO